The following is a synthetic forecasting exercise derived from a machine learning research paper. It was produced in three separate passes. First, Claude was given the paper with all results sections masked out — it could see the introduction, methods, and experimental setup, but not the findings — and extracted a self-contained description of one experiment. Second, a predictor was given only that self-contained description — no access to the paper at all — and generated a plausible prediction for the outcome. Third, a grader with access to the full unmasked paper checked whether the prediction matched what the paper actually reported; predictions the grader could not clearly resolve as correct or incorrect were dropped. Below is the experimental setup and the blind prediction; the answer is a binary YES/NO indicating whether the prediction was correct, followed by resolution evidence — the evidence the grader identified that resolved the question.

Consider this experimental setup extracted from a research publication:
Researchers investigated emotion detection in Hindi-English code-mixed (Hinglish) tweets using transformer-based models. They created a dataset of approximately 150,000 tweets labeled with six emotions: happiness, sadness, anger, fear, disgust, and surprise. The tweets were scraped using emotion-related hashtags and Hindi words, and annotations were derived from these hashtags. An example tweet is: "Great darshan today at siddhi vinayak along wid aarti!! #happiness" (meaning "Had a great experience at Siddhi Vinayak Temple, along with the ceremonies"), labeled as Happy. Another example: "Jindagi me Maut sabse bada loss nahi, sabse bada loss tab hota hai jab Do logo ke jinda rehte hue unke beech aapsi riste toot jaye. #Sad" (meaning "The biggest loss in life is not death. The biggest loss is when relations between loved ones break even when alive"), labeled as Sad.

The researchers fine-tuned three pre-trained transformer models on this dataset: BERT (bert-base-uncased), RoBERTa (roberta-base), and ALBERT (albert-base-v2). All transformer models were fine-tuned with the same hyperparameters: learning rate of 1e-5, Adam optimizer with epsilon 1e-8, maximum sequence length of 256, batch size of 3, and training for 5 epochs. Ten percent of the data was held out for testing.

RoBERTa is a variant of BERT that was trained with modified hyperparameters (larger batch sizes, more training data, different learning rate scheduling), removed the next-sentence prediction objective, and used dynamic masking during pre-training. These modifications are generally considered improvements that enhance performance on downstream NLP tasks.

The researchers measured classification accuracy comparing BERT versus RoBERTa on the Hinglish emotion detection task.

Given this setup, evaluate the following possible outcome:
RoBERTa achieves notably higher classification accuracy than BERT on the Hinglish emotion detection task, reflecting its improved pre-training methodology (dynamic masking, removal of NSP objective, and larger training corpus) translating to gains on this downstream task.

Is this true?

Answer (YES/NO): NO